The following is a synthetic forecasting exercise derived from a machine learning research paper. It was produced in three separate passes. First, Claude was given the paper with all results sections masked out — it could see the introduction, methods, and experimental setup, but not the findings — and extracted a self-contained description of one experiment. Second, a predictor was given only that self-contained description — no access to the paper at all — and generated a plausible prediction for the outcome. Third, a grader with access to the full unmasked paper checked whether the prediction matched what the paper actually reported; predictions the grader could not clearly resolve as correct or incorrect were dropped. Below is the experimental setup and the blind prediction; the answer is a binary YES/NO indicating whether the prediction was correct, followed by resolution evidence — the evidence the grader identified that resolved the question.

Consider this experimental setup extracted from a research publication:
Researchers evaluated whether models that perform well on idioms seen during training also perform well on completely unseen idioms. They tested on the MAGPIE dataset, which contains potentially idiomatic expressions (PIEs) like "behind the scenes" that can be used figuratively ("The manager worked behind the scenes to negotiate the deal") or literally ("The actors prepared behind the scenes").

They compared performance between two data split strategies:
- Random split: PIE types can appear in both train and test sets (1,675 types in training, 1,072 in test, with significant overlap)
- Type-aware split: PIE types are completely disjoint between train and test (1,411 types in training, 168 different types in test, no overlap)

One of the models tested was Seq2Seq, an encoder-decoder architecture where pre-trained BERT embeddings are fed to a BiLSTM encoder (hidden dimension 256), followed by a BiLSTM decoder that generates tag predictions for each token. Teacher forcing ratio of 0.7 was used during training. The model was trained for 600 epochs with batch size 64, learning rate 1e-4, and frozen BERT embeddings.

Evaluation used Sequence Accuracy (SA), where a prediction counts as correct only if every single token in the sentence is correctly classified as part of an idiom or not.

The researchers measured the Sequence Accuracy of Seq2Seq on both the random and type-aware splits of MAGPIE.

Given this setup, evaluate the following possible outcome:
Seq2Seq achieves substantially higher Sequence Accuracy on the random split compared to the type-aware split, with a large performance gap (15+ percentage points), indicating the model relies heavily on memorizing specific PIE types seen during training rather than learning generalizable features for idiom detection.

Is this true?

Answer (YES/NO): YES